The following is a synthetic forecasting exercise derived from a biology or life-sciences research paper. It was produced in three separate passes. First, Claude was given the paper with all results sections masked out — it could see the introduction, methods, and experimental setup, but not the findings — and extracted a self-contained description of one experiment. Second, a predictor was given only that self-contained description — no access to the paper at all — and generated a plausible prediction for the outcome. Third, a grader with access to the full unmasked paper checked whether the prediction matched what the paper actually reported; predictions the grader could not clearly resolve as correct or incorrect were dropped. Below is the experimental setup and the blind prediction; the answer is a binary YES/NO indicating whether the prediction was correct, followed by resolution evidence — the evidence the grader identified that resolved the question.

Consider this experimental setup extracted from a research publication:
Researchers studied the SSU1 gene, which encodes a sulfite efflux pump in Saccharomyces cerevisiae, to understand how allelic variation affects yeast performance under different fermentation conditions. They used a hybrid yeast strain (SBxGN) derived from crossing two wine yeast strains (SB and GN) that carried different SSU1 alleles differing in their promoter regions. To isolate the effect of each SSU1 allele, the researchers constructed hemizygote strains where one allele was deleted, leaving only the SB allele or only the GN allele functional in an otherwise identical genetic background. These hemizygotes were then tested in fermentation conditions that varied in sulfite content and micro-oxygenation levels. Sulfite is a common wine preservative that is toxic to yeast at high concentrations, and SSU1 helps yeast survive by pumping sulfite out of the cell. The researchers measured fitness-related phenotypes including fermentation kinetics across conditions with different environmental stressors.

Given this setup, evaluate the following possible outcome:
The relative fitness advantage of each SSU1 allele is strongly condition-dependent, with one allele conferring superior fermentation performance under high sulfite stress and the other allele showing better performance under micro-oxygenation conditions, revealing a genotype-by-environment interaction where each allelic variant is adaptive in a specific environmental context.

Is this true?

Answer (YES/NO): NO